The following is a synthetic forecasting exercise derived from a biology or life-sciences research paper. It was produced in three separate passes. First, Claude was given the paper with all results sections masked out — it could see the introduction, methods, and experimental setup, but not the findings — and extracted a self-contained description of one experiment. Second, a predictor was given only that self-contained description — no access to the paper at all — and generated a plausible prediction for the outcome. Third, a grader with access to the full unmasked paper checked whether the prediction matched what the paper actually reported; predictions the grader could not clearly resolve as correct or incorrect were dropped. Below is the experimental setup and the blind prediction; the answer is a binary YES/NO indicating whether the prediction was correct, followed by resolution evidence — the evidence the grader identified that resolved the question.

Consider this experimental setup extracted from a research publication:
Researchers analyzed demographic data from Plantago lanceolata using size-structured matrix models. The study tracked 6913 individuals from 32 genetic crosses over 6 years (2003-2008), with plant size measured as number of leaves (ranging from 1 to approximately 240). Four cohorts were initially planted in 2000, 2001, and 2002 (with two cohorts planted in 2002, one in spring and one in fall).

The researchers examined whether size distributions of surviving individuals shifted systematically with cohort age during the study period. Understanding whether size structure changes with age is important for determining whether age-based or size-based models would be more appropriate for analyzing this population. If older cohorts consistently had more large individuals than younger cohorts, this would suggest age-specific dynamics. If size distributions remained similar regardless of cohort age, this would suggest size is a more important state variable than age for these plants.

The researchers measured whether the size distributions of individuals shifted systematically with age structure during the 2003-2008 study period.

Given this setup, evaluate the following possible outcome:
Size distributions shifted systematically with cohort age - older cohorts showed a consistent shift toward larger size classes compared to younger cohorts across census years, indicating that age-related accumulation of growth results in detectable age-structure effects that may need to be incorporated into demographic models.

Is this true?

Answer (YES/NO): NO